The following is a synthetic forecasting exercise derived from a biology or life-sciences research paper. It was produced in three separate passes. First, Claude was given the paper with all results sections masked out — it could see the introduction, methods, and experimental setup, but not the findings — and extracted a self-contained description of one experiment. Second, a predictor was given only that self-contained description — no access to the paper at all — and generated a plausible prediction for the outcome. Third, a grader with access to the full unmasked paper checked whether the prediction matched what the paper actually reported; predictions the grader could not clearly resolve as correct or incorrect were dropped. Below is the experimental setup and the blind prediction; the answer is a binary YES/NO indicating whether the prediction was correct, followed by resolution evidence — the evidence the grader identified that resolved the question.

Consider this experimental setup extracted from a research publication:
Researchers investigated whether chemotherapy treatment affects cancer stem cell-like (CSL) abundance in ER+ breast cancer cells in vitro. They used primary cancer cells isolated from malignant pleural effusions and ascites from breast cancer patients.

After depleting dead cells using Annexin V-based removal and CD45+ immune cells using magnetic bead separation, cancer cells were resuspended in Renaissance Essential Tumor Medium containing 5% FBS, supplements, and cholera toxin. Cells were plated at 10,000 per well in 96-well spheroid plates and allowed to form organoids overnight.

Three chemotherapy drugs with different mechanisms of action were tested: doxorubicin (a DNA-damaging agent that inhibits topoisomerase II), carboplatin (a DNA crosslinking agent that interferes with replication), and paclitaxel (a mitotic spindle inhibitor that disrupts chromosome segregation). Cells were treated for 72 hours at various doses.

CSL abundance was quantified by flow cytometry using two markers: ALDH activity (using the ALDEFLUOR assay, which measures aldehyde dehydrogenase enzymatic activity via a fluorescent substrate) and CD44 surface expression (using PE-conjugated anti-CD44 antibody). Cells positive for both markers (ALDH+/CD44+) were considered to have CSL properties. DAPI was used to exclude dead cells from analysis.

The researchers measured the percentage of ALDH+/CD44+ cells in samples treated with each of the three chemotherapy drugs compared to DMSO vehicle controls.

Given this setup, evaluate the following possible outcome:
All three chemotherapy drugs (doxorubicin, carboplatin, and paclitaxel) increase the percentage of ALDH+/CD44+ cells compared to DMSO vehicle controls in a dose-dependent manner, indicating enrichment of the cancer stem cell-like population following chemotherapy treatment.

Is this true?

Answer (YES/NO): NO